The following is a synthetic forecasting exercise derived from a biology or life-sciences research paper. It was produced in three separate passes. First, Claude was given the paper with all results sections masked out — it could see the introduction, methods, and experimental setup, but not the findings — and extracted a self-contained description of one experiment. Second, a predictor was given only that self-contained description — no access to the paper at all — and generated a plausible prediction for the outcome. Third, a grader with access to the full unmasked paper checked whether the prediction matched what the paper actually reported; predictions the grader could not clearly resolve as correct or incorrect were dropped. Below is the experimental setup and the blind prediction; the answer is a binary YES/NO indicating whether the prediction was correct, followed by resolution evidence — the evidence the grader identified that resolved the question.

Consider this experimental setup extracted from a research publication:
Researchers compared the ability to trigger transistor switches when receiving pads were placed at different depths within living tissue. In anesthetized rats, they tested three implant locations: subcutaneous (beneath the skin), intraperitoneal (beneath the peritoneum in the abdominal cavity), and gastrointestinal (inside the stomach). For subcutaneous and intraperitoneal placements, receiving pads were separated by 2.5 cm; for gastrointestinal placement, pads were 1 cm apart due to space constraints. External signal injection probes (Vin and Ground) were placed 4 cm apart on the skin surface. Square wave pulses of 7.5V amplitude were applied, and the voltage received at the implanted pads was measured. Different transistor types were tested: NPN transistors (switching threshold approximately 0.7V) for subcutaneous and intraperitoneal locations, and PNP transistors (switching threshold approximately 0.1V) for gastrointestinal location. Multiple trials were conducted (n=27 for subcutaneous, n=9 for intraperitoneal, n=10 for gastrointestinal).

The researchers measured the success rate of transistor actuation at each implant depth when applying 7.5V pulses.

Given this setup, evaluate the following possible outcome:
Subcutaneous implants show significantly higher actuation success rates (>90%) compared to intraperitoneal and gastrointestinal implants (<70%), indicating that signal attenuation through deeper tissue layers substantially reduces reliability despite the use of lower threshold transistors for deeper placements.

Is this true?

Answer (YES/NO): NO